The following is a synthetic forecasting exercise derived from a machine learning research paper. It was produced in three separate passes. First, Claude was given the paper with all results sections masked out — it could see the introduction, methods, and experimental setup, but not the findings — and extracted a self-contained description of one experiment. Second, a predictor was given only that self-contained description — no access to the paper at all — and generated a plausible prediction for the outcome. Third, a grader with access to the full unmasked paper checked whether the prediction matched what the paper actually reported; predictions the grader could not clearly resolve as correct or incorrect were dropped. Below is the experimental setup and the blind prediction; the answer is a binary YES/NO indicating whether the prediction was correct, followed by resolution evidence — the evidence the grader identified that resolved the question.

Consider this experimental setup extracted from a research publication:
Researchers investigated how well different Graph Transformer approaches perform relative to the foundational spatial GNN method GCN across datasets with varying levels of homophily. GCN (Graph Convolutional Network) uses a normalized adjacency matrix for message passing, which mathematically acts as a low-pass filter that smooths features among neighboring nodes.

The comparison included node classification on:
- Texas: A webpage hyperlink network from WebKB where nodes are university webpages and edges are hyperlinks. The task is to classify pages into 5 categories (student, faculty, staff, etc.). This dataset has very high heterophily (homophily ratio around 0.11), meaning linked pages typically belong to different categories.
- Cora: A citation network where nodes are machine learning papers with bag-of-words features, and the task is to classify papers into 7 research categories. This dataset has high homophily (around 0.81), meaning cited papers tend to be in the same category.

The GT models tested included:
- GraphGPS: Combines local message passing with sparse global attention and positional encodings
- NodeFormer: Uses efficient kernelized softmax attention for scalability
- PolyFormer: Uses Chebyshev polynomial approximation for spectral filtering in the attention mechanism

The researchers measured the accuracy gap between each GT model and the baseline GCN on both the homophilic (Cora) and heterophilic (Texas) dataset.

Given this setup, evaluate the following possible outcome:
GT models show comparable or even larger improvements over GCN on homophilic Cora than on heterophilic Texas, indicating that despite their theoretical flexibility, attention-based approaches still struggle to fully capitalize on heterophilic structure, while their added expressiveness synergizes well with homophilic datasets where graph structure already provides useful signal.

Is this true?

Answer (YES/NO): NO